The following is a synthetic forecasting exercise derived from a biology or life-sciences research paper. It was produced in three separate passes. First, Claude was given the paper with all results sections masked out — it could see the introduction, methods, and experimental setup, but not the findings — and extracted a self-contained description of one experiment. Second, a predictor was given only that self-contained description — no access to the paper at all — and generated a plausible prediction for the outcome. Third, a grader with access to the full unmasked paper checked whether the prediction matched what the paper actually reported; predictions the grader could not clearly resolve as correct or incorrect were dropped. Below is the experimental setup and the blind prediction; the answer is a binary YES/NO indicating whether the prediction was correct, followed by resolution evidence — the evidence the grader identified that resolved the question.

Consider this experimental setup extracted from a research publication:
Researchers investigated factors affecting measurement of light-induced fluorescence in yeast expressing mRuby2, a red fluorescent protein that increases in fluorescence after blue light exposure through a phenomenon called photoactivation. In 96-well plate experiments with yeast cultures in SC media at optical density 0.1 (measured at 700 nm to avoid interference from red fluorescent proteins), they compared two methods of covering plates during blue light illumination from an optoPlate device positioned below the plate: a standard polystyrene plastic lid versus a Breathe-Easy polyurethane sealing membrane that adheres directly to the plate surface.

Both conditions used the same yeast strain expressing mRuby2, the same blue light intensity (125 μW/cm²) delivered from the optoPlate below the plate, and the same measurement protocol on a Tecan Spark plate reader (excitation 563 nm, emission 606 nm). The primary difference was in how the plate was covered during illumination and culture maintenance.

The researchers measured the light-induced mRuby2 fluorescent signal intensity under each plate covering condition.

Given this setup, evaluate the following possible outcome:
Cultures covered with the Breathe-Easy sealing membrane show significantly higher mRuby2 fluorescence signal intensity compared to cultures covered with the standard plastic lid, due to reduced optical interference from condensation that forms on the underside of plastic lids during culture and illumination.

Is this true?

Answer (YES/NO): NO